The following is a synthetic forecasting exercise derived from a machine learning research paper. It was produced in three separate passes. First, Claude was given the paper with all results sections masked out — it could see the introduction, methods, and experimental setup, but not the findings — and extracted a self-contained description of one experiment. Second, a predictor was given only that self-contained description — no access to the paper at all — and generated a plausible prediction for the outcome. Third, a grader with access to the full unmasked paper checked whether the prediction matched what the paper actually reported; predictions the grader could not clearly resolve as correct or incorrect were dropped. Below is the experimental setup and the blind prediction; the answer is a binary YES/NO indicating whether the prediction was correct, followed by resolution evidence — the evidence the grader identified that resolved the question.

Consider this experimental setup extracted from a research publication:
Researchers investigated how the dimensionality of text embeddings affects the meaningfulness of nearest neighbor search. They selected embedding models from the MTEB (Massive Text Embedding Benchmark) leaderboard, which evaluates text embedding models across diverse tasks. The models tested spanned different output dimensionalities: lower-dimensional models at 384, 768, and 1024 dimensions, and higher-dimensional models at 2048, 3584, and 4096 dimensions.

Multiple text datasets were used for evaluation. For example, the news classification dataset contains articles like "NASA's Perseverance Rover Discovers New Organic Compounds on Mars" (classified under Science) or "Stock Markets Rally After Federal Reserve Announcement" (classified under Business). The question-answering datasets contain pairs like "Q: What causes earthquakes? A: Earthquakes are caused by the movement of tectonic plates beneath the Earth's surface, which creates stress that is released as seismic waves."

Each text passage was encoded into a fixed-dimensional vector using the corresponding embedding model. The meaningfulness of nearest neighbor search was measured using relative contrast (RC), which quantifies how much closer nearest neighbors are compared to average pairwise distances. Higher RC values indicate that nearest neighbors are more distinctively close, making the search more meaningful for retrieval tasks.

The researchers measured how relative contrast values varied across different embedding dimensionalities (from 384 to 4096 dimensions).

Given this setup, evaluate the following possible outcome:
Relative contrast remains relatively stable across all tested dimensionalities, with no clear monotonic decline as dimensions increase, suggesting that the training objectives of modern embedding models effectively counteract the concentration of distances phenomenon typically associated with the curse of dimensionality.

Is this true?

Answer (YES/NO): NO